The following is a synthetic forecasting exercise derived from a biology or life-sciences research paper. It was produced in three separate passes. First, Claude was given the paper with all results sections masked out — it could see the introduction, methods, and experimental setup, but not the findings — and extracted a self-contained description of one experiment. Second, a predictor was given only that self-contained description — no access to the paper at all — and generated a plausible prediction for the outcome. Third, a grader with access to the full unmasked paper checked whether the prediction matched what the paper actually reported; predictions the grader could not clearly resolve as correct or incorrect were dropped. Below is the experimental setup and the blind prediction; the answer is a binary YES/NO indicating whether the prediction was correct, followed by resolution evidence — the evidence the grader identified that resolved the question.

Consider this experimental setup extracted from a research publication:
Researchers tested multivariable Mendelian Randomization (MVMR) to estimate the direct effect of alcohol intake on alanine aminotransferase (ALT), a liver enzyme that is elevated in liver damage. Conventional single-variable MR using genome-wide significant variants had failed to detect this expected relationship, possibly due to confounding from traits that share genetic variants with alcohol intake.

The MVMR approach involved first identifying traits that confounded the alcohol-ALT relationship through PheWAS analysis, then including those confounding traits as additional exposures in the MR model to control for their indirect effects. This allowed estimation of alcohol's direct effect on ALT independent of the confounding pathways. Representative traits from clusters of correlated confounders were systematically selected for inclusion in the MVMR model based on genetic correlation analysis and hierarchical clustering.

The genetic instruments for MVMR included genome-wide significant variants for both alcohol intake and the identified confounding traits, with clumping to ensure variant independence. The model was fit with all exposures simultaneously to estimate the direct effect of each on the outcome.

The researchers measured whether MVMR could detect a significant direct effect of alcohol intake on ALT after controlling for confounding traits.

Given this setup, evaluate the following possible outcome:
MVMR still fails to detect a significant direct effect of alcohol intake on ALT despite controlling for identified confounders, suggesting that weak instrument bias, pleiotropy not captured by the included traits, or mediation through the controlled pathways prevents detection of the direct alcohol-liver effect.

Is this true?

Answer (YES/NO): NO